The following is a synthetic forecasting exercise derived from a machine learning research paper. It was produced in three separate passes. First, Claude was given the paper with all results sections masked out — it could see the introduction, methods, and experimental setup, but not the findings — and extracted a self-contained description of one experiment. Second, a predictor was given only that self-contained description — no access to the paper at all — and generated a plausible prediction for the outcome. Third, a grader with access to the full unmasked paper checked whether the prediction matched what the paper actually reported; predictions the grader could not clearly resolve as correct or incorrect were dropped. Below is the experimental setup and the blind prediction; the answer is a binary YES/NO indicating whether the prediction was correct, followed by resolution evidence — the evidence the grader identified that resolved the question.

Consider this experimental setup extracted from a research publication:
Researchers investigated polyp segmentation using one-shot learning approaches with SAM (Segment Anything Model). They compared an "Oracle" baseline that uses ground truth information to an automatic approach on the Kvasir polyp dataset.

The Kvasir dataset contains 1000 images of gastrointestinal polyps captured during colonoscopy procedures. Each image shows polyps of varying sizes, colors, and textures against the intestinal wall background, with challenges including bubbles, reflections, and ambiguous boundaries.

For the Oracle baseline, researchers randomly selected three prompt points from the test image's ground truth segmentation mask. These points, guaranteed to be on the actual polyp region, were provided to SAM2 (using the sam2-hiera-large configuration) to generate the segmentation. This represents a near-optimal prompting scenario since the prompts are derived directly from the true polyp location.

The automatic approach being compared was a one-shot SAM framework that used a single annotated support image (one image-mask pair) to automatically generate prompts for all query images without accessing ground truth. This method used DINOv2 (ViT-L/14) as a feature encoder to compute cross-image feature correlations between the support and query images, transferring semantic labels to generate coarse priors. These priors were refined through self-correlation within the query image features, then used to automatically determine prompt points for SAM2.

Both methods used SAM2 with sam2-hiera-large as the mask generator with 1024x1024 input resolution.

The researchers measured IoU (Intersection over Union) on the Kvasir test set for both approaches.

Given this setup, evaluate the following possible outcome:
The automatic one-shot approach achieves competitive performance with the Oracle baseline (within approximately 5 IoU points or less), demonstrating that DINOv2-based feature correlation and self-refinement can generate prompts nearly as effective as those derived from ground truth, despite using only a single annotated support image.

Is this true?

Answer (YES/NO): NO